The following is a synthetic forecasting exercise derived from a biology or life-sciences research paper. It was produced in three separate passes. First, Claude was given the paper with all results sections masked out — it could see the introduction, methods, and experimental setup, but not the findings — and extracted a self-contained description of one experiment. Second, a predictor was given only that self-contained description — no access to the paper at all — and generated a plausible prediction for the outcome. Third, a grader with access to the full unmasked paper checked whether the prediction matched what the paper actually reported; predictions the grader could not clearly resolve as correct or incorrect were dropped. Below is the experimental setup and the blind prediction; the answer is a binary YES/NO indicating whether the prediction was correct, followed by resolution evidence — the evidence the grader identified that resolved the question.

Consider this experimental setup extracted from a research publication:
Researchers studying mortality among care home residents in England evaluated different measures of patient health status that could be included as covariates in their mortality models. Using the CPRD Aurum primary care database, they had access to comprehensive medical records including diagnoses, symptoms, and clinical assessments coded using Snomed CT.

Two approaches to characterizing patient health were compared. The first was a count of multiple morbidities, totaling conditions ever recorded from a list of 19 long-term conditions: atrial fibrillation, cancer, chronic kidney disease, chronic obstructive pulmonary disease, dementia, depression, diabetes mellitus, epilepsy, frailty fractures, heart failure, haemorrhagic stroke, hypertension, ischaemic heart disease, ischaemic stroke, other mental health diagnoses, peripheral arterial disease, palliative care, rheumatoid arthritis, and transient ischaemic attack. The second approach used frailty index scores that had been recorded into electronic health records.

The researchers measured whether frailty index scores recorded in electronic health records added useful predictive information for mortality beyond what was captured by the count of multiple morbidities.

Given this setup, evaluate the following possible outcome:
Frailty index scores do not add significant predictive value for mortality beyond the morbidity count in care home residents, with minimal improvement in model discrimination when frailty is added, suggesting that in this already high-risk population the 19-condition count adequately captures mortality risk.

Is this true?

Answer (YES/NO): YES